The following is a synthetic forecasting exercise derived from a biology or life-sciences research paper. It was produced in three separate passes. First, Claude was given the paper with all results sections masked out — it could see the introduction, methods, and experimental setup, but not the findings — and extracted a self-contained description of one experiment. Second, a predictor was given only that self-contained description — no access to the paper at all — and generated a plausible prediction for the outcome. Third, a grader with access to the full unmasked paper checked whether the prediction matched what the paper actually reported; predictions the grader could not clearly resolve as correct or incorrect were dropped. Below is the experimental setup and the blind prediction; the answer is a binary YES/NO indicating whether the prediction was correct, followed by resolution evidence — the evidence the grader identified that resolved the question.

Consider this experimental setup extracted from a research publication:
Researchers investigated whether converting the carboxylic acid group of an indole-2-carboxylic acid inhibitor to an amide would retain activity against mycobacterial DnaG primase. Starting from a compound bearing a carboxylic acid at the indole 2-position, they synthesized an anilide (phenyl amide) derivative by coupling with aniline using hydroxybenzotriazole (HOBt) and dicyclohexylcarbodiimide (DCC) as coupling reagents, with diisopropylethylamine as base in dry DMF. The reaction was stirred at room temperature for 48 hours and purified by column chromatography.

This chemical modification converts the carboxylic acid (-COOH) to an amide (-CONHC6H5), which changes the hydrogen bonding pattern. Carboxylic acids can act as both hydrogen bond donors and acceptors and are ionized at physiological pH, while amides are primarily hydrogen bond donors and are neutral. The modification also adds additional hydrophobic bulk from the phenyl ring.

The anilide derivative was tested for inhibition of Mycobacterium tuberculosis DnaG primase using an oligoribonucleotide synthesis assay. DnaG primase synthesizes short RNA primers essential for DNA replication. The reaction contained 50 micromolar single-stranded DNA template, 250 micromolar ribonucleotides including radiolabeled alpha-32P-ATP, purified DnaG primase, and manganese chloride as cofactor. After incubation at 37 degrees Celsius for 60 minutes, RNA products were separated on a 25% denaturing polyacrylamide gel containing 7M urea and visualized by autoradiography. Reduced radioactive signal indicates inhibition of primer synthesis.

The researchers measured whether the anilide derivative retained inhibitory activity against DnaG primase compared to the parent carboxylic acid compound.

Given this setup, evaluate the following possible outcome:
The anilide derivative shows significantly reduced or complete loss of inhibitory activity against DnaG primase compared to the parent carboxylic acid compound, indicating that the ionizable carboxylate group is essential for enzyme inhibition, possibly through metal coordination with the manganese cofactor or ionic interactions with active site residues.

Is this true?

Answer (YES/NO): YES